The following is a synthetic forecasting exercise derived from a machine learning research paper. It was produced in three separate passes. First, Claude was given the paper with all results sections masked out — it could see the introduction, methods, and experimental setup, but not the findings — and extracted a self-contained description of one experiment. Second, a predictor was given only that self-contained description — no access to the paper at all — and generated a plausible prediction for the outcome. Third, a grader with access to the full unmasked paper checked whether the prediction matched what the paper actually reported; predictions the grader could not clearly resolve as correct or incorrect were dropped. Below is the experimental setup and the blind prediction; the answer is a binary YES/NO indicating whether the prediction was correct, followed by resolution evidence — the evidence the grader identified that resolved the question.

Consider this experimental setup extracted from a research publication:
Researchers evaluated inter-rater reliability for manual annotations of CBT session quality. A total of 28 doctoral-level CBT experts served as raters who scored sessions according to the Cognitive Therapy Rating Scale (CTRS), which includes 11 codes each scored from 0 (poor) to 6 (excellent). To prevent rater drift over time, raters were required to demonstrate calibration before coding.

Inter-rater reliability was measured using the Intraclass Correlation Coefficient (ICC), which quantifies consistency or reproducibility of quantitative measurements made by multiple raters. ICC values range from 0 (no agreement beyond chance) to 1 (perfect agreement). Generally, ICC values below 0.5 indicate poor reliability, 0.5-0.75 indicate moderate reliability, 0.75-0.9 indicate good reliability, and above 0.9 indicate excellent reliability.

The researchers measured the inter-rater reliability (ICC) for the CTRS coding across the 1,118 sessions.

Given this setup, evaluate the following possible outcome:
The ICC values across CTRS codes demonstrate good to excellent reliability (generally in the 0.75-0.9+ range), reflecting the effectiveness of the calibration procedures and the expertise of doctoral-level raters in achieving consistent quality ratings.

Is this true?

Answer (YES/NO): YES